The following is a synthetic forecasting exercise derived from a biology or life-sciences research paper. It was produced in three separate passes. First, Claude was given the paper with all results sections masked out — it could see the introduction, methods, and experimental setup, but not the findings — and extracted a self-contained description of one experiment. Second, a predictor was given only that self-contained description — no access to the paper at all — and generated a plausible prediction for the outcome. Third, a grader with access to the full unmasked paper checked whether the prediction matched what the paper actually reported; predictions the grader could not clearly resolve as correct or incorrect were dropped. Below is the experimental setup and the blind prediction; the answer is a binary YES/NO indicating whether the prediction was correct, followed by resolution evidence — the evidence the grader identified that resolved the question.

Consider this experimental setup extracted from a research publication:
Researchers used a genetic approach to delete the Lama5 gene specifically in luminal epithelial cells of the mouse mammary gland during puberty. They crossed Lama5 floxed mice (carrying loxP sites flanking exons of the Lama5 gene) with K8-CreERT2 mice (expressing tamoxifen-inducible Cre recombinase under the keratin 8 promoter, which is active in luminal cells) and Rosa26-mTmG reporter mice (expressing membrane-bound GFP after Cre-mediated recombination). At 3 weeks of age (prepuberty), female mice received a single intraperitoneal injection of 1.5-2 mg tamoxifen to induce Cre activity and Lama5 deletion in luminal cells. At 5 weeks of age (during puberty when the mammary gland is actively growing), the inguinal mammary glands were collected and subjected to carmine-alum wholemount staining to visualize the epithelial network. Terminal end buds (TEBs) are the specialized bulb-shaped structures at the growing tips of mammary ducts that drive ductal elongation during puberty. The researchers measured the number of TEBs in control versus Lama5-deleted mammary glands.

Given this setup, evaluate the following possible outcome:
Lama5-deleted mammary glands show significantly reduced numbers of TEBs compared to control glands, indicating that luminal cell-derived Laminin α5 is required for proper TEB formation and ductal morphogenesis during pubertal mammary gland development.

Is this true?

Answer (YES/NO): YES